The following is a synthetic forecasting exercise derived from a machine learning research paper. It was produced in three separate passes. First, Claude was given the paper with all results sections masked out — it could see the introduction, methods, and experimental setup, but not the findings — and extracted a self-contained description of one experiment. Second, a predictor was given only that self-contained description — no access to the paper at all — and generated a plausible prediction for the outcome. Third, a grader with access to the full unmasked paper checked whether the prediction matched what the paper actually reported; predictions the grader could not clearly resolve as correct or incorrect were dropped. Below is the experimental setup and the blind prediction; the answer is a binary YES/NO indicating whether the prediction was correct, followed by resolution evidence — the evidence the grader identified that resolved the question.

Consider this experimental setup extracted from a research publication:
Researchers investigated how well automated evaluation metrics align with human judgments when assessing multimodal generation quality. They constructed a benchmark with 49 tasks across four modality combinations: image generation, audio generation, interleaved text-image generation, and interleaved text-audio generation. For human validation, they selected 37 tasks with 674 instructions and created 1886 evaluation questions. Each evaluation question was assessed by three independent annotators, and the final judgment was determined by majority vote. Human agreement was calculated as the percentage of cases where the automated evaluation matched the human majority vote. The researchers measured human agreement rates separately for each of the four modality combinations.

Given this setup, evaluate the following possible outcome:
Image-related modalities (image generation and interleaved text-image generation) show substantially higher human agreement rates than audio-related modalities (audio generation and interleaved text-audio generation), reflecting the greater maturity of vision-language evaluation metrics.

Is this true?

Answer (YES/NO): NO